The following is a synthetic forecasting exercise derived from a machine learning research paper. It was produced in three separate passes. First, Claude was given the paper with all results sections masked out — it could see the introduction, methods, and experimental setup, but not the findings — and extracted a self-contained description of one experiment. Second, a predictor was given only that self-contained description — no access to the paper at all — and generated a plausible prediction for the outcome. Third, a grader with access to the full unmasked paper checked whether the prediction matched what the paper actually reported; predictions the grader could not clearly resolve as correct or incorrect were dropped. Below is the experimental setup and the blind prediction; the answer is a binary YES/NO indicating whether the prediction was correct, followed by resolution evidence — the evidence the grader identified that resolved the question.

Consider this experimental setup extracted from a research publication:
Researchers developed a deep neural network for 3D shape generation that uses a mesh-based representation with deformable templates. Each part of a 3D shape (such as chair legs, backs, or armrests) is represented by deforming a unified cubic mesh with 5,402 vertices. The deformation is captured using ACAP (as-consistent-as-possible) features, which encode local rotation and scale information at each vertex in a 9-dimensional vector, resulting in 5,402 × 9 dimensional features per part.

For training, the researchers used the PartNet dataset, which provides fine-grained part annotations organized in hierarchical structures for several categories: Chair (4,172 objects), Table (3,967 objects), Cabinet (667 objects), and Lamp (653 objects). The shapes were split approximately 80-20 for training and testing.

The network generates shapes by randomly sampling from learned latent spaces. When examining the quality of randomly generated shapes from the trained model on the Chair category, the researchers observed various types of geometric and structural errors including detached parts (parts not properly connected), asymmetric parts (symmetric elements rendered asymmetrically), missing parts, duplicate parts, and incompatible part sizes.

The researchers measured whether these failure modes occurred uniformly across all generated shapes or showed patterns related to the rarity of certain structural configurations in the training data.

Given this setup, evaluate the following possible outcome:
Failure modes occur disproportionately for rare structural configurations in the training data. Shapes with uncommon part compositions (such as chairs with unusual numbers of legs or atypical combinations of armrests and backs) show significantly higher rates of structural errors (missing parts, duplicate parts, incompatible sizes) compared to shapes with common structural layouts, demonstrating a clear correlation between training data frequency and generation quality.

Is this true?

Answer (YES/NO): NO